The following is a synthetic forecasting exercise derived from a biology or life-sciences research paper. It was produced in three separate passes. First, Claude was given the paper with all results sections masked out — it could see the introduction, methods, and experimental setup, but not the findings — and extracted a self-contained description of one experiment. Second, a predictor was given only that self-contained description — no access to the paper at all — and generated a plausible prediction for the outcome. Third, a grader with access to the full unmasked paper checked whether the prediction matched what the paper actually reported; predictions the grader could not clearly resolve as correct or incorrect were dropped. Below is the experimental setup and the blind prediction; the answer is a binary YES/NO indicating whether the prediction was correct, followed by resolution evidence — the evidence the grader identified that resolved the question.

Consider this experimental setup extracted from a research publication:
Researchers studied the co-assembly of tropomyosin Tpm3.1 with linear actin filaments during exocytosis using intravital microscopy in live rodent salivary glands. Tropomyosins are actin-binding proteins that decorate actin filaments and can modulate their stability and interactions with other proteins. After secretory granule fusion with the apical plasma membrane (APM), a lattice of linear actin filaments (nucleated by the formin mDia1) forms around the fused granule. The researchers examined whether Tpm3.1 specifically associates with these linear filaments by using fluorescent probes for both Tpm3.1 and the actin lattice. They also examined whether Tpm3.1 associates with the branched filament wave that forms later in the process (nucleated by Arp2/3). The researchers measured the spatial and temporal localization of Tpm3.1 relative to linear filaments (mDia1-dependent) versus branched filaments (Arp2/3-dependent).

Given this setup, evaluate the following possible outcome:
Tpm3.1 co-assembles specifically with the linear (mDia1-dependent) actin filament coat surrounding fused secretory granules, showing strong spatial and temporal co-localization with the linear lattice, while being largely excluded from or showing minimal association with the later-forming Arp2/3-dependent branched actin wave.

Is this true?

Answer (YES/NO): YES